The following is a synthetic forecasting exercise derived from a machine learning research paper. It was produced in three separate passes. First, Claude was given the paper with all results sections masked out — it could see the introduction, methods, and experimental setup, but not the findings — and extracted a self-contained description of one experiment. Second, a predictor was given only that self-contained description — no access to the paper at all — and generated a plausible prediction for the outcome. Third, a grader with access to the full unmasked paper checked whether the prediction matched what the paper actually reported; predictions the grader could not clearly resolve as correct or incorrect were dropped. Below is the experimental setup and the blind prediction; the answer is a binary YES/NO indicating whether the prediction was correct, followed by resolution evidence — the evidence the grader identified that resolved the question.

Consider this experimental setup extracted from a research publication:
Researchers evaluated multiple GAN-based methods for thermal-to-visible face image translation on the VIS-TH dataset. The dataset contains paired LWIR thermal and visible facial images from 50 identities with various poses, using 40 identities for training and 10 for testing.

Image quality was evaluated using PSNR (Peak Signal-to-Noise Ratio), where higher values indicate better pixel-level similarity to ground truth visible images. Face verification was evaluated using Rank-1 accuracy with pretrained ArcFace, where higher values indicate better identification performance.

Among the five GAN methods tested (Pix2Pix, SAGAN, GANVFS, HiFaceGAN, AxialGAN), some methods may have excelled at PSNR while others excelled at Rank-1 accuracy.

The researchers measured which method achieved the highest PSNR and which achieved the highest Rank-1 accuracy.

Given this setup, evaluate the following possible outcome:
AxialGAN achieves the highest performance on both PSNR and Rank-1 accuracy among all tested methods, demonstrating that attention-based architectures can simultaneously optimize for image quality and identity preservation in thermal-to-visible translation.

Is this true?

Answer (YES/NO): NO